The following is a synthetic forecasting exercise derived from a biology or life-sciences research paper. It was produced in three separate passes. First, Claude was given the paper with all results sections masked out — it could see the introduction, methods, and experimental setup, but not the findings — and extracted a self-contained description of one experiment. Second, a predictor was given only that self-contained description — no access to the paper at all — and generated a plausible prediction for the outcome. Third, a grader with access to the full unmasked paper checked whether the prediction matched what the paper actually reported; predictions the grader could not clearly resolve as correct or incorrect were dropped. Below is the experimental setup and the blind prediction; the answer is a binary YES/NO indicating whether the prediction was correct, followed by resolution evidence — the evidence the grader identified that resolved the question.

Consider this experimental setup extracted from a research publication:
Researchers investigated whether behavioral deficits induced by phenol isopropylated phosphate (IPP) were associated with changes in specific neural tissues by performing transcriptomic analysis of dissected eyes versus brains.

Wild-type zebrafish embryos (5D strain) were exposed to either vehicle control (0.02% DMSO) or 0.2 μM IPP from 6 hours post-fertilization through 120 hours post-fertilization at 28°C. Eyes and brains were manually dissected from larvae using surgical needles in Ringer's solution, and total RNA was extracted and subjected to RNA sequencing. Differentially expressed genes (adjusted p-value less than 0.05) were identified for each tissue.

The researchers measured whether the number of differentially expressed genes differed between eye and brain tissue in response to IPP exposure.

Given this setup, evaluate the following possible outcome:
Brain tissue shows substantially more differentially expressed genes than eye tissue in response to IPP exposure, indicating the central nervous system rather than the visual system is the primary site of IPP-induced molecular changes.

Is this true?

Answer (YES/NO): NO